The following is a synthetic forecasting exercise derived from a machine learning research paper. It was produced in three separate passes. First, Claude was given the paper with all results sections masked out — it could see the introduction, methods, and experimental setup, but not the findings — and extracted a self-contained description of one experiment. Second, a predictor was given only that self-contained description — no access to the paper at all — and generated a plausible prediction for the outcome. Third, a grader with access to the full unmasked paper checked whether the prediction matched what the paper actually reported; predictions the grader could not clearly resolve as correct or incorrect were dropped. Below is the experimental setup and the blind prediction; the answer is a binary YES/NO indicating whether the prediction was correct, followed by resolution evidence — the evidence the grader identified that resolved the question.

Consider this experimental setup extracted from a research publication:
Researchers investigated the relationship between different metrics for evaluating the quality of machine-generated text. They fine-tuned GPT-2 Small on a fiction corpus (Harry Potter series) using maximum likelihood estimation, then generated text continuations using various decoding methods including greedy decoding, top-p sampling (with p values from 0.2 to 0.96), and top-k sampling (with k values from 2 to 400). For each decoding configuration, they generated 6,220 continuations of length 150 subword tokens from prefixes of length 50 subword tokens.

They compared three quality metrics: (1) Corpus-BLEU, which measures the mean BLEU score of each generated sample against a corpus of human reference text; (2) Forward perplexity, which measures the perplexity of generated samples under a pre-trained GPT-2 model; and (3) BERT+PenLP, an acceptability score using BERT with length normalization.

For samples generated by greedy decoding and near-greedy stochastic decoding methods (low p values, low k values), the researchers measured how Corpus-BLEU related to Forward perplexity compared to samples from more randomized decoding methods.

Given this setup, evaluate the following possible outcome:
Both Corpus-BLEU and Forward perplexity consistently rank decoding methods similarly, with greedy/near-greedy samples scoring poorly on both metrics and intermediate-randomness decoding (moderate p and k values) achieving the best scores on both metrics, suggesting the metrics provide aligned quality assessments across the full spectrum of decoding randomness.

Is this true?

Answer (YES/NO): NO